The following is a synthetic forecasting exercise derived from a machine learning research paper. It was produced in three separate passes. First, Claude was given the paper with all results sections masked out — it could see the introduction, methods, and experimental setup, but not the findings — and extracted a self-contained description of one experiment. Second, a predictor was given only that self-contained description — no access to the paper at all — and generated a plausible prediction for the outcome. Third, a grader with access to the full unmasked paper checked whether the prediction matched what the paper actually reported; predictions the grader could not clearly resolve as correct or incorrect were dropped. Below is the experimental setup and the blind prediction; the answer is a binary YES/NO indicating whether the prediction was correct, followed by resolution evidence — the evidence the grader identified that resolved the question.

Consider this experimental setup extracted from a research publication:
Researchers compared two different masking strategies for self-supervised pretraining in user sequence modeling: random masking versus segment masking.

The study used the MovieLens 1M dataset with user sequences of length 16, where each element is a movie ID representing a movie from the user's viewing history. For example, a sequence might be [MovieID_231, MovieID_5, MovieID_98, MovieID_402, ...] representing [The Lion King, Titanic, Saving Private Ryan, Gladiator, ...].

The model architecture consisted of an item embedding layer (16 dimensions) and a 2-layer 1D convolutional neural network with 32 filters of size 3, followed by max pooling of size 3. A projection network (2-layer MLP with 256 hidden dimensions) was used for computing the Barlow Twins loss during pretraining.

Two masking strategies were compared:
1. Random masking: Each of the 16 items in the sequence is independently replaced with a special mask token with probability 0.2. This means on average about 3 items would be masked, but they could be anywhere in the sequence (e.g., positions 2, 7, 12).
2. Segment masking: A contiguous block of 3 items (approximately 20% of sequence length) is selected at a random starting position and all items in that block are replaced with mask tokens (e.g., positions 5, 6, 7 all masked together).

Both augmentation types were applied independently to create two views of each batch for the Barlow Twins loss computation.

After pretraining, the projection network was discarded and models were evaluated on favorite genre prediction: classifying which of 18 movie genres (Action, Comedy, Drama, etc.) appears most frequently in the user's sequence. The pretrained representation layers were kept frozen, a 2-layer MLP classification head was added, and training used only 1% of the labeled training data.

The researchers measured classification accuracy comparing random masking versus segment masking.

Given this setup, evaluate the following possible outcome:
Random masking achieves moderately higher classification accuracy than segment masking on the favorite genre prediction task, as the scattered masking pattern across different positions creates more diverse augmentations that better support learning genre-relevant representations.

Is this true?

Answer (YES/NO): NO